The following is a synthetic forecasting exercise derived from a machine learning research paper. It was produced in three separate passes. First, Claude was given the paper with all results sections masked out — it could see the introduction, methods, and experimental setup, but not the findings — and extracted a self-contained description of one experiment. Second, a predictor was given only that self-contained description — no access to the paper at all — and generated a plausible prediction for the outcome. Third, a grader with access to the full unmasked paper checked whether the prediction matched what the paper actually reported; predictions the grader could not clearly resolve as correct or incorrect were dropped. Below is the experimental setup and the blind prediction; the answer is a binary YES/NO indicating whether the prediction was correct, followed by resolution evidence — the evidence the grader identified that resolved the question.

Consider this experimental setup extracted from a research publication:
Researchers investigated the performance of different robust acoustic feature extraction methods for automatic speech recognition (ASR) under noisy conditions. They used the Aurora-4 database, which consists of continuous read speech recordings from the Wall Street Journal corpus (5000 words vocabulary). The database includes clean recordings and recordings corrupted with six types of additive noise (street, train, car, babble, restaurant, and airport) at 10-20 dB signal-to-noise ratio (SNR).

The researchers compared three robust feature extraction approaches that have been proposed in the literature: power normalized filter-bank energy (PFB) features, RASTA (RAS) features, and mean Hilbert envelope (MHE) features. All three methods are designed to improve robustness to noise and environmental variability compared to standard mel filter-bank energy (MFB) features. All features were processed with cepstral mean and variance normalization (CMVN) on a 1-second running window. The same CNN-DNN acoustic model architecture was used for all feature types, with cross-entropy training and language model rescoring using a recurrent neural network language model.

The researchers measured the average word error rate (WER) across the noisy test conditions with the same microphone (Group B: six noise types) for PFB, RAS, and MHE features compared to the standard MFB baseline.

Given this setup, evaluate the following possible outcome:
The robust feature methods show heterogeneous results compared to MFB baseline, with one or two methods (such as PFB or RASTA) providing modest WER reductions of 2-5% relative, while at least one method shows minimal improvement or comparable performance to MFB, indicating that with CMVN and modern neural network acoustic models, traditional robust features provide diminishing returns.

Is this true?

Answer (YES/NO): NO